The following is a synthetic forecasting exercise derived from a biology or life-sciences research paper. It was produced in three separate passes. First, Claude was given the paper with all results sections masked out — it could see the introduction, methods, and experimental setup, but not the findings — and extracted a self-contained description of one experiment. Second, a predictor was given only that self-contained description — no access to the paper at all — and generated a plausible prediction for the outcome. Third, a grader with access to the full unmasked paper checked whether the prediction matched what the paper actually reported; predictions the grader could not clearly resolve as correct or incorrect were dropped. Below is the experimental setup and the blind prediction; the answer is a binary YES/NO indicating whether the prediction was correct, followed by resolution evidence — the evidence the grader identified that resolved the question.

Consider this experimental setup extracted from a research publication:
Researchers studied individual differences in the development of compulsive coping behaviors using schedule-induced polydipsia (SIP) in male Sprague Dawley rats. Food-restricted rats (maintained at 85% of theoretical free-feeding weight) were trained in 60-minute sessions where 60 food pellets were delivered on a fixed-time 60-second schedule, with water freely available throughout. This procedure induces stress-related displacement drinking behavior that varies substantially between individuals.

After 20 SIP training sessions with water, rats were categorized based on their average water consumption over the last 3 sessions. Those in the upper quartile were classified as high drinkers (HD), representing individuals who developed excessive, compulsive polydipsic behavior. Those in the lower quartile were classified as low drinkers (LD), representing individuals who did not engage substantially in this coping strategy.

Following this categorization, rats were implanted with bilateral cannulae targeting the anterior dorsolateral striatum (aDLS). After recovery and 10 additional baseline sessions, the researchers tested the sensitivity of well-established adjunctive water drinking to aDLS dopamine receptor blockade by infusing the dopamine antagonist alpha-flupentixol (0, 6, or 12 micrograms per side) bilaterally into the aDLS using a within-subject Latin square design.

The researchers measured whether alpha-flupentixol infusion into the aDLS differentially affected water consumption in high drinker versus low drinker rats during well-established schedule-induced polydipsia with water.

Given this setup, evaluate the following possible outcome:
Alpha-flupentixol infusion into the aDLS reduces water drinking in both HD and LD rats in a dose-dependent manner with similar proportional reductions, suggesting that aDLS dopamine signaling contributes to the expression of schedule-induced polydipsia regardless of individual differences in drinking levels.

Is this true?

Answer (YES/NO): NO